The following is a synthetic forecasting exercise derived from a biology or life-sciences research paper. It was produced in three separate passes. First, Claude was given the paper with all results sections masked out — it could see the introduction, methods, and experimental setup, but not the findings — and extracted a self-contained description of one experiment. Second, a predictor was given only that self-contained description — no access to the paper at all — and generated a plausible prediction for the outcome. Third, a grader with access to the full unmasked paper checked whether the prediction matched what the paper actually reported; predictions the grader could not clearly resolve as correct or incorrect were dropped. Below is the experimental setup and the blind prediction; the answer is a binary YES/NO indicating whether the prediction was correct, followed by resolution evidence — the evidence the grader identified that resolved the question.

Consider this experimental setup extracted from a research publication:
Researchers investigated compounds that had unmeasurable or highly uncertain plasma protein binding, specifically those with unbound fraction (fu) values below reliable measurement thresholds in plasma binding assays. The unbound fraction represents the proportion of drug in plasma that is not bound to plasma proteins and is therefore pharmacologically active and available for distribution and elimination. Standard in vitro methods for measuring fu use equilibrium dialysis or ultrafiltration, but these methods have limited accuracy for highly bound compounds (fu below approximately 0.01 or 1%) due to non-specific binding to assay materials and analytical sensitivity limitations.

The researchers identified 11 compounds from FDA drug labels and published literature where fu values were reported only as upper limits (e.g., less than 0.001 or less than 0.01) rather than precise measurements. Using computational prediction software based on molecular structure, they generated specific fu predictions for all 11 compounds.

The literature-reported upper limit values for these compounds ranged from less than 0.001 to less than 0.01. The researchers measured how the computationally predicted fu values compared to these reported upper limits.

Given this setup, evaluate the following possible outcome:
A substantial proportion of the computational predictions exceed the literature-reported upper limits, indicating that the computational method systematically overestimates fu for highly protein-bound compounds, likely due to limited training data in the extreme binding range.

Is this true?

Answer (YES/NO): NO